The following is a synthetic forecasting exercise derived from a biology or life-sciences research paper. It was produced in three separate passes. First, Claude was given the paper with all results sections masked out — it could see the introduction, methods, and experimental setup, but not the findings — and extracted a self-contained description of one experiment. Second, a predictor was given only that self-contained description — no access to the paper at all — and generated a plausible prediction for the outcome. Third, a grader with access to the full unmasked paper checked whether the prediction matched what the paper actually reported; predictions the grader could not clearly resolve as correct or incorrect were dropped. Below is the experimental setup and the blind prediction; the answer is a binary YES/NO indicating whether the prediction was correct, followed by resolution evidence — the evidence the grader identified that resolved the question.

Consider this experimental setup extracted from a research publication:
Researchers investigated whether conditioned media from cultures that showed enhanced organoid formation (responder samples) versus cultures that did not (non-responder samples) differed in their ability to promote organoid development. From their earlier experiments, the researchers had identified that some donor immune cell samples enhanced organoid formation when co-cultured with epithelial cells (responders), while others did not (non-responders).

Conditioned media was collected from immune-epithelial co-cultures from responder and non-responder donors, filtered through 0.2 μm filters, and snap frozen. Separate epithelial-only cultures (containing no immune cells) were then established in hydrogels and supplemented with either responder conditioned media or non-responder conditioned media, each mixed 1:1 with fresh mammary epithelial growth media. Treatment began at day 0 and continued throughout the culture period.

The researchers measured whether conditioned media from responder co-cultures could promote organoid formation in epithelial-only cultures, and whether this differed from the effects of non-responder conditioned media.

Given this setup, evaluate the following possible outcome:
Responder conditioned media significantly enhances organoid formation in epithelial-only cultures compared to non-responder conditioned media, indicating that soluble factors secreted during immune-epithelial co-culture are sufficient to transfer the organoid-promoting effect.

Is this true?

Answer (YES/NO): NO